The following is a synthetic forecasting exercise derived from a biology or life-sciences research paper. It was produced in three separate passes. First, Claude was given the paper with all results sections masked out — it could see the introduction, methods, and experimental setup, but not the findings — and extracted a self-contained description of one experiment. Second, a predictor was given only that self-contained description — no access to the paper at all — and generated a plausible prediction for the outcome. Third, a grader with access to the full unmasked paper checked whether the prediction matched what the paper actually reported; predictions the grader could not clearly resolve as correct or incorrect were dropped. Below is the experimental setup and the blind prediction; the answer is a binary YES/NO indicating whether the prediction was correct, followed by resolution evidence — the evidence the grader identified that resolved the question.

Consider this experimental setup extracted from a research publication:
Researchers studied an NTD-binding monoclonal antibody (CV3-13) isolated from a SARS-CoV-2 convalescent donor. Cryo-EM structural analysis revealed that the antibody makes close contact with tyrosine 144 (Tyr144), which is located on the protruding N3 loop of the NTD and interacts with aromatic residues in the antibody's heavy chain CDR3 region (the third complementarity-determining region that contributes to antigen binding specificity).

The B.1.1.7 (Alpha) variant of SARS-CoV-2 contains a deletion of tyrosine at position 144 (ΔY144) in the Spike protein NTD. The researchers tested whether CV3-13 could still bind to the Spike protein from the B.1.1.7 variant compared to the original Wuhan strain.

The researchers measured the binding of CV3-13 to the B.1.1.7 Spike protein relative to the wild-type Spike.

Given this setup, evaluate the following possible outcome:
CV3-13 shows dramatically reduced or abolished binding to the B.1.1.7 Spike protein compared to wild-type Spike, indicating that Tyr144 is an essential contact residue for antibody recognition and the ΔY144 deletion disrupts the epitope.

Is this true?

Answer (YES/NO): YES